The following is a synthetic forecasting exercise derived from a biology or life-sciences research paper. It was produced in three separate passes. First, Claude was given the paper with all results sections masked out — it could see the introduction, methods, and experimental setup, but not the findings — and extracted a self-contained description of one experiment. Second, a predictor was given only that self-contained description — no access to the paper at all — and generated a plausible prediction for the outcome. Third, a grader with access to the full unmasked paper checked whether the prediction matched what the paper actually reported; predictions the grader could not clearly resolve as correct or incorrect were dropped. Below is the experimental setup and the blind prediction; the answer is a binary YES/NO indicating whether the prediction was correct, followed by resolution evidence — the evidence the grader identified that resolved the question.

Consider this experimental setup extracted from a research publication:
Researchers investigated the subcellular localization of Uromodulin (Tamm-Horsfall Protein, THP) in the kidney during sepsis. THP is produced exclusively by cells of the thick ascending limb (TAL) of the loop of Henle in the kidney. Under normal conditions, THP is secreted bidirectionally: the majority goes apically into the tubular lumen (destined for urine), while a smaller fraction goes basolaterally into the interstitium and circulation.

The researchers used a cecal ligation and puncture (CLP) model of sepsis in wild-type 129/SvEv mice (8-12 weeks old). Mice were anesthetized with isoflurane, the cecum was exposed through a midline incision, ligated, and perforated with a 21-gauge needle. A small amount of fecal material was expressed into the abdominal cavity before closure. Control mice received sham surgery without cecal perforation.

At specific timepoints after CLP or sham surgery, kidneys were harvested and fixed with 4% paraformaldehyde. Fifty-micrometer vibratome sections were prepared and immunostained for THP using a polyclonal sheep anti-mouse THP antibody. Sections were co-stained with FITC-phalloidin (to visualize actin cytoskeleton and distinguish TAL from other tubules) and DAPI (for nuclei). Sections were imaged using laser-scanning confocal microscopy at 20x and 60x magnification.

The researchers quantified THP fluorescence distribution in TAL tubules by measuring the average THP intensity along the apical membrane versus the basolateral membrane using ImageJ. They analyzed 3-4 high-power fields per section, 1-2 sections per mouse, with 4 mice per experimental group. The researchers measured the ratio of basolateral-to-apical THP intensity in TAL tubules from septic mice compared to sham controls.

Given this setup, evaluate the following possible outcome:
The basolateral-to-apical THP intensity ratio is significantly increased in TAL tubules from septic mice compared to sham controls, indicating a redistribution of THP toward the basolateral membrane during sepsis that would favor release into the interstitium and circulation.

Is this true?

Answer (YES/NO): YES